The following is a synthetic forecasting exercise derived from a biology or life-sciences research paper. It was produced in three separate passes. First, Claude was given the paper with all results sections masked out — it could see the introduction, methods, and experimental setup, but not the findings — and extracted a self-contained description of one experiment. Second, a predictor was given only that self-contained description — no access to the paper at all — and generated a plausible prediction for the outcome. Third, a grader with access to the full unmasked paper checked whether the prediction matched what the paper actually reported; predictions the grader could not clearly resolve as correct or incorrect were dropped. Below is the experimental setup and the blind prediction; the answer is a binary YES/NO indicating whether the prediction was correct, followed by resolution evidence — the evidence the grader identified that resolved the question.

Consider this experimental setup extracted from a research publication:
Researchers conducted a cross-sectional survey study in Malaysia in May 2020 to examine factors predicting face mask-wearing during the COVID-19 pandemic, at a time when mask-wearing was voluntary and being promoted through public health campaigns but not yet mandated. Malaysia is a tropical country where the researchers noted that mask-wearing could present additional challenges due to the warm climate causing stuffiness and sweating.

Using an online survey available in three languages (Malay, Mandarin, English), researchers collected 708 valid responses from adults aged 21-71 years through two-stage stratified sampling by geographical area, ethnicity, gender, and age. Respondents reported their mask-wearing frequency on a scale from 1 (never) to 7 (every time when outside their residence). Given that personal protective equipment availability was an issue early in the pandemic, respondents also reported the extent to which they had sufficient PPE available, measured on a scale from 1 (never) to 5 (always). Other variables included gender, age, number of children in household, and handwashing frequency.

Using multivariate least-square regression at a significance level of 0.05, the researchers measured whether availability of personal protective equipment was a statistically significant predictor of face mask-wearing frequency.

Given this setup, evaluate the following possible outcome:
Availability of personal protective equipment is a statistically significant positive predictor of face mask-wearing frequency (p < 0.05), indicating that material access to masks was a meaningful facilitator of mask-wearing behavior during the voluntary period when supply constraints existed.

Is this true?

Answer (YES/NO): YES